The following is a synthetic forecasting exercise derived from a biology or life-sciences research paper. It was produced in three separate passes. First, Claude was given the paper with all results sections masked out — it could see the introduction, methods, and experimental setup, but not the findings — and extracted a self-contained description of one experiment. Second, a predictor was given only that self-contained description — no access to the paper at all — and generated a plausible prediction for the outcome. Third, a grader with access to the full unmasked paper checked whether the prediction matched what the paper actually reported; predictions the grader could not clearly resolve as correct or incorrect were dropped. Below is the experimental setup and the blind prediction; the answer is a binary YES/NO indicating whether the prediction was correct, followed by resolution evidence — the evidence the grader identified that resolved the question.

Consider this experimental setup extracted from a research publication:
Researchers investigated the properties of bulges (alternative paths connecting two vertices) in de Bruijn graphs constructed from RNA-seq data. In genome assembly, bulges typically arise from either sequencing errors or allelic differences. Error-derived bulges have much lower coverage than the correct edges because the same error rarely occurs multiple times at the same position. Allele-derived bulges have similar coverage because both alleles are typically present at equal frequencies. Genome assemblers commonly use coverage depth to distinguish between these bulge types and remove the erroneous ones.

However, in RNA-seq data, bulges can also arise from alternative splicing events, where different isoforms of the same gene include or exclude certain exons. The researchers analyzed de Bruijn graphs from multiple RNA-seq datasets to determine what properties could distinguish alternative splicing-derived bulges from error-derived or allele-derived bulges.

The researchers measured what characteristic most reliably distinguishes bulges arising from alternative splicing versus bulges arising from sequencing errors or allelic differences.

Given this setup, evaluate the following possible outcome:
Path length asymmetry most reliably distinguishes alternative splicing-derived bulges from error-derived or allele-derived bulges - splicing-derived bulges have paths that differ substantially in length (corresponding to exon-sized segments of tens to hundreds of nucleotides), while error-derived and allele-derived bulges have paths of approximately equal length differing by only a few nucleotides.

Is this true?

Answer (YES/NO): YES